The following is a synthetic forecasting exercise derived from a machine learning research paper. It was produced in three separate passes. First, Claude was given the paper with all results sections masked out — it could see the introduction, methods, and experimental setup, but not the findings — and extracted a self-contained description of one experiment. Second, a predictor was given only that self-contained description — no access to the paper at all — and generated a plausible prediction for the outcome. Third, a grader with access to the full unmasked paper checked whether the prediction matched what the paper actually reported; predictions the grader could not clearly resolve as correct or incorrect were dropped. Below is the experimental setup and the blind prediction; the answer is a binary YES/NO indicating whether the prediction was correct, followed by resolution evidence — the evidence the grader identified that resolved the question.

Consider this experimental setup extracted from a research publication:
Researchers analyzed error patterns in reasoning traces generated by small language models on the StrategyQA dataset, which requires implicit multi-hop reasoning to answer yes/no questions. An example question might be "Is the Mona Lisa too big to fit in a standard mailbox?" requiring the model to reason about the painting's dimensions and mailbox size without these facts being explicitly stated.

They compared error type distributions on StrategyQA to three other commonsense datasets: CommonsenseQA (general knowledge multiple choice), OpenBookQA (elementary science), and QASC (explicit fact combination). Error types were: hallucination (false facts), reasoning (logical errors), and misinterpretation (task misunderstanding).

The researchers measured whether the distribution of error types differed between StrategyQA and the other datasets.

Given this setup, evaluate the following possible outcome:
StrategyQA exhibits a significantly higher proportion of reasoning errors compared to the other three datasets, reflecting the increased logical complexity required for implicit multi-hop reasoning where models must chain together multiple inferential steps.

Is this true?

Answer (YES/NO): NO